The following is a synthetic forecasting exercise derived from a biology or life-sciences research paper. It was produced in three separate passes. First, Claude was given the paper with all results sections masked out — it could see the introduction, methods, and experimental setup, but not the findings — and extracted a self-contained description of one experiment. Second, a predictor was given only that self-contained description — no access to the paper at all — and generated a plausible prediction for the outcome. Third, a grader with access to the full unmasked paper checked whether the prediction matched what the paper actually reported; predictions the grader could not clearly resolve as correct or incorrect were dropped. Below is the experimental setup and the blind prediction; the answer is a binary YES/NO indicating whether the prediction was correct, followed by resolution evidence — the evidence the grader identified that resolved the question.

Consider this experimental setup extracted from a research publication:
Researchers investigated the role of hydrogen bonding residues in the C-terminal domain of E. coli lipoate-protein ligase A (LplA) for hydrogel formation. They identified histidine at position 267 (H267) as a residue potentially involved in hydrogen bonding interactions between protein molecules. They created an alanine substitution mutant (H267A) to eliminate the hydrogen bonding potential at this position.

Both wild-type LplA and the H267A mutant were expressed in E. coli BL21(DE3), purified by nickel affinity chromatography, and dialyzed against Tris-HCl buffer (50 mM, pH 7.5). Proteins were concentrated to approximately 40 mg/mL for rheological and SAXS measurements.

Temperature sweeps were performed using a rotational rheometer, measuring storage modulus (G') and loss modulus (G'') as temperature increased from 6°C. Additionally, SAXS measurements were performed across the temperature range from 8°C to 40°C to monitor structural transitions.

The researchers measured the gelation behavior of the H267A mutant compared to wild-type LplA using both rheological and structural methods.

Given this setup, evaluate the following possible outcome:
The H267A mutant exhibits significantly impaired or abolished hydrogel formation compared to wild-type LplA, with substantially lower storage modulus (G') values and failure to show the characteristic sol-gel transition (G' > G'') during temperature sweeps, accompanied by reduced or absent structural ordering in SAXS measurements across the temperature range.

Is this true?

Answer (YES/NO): NO